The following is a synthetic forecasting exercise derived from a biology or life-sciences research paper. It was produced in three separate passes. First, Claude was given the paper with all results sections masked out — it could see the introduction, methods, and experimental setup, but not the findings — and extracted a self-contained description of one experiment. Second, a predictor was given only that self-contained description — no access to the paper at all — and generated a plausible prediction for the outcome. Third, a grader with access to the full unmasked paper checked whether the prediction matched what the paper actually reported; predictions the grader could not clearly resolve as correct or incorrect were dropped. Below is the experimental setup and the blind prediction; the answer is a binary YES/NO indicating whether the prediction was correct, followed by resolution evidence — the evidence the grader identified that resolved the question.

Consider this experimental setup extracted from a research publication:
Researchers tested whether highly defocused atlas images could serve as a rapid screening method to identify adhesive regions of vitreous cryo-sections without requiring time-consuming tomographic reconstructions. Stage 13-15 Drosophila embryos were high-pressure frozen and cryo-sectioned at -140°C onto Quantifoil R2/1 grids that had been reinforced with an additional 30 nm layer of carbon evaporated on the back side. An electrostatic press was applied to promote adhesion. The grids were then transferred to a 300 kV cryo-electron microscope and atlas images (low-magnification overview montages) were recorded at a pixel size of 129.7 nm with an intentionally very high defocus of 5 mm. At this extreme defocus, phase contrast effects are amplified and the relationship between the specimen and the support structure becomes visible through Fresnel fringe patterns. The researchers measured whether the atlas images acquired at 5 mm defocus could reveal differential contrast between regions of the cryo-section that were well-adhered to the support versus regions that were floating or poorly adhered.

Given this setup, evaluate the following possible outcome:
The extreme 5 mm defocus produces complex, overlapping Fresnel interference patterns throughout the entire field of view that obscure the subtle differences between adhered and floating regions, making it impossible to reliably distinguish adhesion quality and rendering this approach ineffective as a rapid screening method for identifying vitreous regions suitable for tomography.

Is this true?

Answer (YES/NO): NO